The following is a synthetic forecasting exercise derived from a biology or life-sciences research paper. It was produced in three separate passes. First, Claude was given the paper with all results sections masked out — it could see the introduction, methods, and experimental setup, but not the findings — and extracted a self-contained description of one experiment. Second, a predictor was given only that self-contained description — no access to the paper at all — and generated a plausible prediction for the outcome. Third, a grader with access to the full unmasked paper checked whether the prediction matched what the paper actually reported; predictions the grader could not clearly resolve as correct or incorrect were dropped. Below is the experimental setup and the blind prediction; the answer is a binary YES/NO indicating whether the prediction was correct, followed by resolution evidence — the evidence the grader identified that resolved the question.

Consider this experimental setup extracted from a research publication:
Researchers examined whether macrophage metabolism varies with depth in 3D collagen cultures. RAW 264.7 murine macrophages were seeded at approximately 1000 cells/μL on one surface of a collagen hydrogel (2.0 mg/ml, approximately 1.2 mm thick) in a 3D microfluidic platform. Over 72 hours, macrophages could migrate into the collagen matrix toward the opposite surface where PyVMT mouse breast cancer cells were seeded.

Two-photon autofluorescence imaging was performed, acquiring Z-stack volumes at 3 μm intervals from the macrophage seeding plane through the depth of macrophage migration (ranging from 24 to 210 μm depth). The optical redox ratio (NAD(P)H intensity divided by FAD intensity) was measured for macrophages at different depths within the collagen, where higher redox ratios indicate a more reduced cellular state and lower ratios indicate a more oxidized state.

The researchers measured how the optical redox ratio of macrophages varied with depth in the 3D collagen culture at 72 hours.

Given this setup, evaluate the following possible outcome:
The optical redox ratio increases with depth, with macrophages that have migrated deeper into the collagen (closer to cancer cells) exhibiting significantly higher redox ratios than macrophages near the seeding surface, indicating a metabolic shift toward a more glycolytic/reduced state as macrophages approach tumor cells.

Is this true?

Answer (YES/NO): NO